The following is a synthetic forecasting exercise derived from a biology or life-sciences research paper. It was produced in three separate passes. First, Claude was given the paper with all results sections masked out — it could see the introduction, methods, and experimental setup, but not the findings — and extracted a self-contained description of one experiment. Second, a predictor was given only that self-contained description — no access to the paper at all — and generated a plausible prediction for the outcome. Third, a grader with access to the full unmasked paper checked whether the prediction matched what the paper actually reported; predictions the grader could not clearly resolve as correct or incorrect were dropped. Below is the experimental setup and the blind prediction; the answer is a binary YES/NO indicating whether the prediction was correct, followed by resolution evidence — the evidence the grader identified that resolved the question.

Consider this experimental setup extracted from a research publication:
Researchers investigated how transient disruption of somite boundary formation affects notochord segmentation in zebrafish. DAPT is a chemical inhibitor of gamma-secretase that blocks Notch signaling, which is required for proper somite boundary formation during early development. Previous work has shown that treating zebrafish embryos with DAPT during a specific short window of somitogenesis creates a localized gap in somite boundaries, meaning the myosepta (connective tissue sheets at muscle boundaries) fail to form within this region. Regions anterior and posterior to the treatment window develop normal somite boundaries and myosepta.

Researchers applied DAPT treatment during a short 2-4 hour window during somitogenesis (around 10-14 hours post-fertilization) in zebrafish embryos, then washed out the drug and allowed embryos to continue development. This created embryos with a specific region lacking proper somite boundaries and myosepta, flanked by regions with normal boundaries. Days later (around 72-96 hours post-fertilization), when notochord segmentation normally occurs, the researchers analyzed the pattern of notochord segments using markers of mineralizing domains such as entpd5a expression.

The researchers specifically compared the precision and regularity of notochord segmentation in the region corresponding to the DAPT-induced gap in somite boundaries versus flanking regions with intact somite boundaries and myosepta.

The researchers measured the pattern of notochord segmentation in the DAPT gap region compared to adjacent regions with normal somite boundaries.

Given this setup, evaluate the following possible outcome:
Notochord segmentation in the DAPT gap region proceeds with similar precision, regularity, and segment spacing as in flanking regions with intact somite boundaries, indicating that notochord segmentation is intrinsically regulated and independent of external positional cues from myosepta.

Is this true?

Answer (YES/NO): NO